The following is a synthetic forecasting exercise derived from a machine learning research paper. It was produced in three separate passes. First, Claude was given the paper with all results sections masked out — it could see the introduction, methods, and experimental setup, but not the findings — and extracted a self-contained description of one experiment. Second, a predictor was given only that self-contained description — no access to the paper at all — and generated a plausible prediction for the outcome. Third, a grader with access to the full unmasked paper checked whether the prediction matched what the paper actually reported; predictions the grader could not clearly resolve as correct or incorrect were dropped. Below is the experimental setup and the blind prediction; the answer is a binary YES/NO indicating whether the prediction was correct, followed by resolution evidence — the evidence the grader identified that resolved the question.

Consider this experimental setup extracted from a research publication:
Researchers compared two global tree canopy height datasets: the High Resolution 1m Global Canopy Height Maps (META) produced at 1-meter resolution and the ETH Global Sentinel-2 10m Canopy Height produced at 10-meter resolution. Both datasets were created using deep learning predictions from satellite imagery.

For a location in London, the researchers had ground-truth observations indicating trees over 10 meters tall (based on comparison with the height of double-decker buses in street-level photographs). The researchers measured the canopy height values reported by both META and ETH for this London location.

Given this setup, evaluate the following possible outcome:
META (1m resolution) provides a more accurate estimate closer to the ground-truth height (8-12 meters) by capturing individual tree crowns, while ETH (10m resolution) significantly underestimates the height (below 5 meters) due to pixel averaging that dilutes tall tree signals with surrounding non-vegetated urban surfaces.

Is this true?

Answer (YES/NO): NO